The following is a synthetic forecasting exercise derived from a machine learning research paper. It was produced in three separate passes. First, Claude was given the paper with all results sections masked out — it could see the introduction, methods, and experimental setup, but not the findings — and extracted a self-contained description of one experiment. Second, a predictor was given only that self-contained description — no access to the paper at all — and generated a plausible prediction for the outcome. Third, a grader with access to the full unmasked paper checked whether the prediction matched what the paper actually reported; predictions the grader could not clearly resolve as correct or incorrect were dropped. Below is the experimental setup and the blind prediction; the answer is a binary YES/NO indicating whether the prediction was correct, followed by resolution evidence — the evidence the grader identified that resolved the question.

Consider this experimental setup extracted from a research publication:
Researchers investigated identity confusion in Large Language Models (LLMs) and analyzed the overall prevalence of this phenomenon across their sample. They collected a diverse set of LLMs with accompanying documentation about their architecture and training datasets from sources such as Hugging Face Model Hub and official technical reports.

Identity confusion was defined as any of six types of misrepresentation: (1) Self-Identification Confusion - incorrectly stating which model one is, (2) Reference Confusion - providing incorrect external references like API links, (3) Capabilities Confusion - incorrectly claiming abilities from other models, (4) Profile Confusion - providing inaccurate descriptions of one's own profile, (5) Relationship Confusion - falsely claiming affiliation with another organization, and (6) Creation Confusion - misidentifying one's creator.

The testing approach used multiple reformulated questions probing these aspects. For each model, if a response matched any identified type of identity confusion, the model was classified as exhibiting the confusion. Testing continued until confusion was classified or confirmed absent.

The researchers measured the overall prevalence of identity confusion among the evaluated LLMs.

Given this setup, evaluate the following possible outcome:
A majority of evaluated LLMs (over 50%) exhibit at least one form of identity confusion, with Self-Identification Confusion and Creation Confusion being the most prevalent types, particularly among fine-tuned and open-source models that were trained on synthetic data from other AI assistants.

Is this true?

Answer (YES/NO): NO